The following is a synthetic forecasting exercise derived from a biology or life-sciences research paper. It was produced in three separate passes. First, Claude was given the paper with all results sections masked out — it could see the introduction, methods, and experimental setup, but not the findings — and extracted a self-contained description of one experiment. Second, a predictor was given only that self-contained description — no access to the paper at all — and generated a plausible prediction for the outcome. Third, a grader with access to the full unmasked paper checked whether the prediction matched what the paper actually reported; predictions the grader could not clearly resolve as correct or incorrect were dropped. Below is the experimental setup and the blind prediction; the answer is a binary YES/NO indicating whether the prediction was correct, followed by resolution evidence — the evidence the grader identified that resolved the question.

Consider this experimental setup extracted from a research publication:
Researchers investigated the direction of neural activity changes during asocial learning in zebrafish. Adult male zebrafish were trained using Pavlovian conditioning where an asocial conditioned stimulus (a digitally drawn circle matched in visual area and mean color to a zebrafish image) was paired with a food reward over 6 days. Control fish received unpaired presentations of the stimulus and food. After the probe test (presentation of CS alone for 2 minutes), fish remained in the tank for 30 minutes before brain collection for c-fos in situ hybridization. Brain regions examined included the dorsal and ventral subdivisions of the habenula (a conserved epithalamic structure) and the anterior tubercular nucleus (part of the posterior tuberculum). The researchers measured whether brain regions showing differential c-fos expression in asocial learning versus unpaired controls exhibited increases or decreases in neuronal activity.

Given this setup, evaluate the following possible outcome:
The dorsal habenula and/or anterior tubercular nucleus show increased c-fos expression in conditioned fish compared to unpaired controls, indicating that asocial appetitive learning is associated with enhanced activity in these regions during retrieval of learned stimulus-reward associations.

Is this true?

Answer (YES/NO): NO